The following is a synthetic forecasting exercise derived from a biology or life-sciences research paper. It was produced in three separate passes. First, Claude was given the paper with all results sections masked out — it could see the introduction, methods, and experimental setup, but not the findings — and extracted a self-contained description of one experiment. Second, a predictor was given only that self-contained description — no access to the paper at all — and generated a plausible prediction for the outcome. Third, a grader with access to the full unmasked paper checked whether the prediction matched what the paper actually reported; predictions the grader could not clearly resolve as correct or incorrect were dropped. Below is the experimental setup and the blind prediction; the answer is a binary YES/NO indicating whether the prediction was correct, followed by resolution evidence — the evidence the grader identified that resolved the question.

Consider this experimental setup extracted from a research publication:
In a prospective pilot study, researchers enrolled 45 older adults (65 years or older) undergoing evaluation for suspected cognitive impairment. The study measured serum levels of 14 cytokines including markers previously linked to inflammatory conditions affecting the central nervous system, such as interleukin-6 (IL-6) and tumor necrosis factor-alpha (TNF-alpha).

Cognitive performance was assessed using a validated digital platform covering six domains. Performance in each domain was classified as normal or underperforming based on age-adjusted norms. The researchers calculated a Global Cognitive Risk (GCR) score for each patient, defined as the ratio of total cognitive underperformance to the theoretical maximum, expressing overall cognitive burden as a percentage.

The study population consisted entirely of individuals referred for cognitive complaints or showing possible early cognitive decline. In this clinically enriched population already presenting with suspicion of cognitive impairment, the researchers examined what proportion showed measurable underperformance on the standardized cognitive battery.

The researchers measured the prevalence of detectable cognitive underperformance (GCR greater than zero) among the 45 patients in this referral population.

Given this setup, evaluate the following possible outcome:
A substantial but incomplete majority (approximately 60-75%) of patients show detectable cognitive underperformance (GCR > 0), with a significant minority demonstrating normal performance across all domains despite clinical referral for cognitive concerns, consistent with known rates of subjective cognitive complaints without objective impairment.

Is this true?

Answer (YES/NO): NO